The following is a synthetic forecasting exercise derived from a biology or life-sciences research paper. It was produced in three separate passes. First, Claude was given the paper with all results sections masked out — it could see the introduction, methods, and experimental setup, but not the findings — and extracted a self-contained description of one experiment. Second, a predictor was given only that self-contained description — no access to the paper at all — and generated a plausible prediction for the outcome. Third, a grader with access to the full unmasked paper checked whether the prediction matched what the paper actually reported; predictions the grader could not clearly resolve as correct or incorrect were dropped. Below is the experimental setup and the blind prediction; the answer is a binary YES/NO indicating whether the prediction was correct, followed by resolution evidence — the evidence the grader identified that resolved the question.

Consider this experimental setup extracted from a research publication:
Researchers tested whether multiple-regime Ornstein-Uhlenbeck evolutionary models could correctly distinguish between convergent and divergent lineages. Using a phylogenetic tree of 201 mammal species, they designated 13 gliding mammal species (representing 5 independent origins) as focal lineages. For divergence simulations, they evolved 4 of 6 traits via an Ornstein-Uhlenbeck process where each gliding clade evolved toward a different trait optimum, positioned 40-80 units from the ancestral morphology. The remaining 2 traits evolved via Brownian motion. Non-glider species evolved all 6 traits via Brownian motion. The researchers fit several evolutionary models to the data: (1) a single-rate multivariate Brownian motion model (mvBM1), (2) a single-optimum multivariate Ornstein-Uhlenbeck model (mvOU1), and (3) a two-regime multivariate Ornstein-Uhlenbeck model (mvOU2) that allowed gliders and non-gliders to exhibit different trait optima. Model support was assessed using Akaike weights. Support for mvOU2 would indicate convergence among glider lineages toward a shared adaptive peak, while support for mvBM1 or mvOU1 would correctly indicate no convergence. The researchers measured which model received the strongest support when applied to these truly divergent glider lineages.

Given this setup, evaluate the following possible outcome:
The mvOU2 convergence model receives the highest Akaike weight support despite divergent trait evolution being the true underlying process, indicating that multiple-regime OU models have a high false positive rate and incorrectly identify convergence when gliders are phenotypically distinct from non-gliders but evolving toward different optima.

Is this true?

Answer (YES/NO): YES